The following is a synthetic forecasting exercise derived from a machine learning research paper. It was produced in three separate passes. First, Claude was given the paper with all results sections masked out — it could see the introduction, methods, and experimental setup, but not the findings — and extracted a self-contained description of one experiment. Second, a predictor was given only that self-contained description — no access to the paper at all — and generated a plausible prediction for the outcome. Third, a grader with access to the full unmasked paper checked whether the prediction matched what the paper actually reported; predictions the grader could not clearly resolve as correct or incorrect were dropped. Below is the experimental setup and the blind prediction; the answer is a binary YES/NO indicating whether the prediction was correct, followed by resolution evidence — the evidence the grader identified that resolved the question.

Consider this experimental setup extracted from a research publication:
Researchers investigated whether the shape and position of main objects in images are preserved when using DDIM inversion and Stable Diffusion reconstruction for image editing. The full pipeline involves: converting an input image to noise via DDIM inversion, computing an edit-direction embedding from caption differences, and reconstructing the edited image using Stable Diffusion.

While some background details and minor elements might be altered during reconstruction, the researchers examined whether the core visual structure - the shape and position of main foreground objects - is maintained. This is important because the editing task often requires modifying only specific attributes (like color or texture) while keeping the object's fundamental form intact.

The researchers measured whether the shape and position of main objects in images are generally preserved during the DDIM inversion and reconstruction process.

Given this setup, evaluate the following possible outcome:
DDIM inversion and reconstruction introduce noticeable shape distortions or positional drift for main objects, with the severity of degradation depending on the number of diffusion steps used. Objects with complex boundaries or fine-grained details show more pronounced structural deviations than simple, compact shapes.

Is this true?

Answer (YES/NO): NO